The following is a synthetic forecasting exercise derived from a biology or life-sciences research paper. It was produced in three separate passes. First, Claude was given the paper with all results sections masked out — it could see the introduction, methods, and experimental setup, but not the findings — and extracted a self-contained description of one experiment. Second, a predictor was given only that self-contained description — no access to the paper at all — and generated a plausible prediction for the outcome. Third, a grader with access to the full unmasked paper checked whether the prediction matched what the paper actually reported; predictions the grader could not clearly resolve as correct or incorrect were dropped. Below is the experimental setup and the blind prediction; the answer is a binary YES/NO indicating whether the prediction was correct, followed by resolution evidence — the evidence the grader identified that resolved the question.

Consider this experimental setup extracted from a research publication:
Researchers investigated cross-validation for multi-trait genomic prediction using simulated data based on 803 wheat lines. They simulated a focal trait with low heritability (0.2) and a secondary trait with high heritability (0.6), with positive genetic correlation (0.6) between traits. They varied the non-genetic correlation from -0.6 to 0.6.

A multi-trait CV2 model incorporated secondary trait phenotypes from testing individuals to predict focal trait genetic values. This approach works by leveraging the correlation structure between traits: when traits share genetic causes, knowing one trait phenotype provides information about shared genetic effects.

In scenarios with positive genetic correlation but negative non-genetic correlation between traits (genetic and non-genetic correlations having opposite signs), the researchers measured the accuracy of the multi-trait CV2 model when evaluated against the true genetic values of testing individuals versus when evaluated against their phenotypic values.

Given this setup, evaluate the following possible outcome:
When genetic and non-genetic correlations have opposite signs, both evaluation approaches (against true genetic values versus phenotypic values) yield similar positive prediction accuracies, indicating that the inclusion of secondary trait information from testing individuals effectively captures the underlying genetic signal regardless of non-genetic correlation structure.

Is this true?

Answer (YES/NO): NO